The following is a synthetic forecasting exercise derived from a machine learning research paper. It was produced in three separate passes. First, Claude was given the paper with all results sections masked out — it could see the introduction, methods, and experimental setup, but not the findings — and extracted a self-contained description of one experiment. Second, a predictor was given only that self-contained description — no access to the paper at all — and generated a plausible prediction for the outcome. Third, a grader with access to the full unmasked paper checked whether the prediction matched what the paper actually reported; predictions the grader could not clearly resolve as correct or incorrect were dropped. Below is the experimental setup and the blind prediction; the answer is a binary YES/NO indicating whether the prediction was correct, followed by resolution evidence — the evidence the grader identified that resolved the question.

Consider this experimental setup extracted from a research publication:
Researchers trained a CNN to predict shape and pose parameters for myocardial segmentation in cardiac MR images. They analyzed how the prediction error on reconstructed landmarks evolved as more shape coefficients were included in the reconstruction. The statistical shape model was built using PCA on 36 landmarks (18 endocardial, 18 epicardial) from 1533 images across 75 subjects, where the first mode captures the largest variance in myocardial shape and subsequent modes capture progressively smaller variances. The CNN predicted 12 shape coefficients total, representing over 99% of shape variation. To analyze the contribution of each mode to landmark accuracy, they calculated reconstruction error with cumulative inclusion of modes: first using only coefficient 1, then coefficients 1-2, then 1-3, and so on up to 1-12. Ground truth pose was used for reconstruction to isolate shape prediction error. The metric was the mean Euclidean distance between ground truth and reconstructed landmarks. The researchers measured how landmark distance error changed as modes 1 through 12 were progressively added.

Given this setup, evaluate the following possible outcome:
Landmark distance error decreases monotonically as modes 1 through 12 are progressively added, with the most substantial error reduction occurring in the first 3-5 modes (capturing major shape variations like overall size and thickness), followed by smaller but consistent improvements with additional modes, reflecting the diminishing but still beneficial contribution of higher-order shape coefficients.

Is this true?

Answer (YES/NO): NO